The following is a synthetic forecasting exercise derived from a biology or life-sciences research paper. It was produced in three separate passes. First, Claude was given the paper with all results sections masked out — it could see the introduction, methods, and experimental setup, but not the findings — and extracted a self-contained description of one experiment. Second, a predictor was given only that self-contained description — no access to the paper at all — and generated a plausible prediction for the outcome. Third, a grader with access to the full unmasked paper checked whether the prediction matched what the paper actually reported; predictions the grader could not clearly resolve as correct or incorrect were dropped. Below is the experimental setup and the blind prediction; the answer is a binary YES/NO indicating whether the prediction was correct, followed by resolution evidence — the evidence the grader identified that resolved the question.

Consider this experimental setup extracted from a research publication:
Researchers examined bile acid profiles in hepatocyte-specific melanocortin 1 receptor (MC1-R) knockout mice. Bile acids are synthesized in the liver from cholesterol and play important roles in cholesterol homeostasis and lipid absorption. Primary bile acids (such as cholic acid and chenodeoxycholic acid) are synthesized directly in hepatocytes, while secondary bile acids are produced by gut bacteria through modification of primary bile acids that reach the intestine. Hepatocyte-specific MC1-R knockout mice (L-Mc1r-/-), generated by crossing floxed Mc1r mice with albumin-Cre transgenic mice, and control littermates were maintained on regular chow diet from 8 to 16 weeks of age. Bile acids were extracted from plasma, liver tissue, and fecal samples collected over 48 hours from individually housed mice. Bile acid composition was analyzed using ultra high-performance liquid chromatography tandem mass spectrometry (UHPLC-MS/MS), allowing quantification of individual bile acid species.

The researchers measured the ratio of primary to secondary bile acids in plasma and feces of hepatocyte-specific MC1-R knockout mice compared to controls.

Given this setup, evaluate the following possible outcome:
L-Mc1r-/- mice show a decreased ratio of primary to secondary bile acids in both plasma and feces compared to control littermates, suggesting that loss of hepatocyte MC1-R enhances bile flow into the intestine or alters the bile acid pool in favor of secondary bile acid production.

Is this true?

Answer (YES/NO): NO